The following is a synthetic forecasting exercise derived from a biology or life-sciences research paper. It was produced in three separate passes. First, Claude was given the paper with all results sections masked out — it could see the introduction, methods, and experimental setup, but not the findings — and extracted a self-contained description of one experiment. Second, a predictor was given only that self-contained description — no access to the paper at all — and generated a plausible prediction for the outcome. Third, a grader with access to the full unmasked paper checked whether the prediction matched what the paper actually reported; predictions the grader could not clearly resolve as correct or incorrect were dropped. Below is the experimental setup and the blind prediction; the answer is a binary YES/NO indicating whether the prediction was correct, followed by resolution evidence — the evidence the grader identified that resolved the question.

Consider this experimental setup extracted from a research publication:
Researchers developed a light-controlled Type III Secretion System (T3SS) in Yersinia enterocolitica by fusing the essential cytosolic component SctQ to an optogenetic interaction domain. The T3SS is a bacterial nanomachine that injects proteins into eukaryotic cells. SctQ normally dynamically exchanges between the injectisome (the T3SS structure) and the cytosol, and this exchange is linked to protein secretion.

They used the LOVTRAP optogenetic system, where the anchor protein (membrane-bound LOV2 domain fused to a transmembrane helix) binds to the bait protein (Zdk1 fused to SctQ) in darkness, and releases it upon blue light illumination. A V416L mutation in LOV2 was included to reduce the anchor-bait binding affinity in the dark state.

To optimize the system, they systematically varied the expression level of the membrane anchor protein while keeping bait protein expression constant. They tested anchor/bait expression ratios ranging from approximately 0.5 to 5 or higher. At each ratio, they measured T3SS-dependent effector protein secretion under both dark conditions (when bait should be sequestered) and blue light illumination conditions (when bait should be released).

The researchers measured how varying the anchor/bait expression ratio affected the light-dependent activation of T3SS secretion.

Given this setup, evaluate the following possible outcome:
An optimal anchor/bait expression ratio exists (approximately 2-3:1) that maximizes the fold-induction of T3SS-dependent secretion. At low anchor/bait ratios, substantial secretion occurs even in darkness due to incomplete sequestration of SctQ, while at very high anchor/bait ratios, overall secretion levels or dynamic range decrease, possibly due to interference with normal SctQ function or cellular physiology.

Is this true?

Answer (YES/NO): NO